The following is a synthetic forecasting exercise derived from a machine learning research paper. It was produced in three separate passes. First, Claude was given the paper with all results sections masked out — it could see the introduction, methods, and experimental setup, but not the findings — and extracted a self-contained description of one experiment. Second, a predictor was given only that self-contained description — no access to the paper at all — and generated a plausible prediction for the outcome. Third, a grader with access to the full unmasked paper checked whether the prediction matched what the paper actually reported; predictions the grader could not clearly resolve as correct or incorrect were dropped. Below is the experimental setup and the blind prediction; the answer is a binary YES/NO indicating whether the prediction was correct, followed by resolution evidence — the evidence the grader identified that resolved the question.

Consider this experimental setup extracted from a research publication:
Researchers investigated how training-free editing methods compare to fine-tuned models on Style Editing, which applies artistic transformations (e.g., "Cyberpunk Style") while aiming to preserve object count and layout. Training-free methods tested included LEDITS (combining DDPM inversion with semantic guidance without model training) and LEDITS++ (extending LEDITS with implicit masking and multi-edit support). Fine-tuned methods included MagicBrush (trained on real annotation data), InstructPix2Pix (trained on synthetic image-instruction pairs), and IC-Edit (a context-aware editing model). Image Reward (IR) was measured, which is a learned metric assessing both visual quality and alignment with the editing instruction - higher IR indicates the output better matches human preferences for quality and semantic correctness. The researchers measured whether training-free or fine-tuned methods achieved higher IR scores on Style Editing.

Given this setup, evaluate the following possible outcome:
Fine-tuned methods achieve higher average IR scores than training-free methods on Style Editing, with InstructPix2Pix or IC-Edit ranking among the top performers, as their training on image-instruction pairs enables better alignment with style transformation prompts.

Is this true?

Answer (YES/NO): YES